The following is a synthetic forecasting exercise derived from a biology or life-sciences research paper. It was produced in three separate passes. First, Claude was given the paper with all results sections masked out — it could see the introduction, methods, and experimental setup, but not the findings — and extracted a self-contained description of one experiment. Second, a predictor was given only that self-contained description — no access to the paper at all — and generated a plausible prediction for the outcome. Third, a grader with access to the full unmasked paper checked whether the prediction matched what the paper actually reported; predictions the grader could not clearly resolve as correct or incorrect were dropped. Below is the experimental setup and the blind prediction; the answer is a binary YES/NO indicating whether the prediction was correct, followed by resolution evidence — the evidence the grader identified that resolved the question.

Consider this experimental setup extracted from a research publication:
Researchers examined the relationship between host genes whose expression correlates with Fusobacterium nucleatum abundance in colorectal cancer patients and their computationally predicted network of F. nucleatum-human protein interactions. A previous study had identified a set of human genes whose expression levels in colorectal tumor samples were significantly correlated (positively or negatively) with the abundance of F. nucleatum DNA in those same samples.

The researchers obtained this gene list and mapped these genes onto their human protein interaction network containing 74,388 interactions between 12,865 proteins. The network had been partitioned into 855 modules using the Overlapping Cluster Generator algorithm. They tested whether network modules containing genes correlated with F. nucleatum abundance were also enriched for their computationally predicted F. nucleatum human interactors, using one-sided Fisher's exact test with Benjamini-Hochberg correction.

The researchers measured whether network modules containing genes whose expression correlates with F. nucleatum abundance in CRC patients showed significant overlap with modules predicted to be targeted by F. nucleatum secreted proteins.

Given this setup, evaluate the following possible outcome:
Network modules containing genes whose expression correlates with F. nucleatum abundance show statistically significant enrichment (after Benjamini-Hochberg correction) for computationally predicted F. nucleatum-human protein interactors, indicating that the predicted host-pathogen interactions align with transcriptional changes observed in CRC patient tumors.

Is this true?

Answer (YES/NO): YES